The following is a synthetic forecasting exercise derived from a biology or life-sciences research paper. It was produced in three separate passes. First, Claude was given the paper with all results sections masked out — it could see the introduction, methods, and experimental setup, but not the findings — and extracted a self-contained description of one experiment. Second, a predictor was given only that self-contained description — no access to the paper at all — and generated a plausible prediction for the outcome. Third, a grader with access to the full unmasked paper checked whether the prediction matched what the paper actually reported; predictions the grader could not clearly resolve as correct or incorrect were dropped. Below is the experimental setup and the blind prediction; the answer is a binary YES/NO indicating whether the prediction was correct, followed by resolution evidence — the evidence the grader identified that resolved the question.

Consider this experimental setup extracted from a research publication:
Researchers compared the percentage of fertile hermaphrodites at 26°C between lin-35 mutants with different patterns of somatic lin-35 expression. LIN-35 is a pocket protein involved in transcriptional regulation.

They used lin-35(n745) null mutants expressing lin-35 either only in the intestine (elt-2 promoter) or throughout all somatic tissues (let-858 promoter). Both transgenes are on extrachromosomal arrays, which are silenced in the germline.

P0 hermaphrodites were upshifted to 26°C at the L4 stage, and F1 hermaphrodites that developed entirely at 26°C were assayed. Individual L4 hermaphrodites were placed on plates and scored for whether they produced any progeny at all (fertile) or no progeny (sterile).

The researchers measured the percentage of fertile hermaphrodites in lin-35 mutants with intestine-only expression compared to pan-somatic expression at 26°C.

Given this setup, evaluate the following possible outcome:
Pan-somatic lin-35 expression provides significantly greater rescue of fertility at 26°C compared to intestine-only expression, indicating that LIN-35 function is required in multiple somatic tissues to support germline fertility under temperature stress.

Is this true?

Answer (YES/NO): YES